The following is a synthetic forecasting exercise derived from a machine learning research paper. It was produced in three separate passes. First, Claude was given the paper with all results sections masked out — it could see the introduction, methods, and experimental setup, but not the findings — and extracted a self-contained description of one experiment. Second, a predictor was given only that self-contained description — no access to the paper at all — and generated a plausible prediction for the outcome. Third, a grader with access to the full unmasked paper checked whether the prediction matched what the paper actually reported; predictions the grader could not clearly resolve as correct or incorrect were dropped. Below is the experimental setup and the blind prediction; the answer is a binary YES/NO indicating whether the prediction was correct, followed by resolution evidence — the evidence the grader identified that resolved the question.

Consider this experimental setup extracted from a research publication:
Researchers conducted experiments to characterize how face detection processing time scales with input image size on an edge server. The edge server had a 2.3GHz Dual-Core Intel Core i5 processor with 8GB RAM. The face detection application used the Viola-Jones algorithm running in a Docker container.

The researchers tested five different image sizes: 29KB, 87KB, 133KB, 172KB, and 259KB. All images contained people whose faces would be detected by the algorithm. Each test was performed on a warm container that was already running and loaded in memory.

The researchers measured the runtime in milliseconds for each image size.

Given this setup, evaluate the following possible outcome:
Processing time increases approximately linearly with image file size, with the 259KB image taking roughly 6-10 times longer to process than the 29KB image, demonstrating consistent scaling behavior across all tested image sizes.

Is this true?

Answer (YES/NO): NO